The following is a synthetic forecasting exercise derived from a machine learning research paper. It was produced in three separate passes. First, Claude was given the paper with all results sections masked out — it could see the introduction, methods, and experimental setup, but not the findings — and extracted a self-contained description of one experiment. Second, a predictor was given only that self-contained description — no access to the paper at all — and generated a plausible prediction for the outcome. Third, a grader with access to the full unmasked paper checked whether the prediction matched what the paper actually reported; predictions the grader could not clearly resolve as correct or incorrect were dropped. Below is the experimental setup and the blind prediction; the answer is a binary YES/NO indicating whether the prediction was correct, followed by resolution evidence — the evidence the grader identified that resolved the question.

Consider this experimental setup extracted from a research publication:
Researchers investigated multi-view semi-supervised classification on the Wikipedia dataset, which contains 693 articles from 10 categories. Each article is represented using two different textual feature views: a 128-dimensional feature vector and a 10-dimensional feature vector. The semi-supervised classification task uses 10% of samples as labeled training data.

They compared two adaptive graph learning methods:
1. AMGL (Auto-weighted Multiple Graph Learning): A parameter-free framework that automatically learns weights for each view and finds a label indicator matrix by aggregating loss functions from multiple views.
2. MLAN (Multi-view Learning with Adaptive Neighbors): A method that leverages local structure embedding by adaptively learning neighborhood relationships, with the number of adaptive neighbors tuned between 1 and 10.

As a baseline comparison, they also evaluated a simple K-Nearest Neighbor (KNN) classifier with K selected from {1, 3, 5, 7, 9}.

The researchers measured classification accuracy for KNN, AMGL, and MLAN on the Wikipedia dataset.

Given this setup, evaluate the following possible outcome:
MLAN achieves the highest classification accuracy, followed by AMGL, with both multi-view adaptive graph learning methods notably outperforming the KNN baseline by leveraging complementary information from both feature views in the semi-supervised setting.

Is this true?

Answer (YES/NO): NO